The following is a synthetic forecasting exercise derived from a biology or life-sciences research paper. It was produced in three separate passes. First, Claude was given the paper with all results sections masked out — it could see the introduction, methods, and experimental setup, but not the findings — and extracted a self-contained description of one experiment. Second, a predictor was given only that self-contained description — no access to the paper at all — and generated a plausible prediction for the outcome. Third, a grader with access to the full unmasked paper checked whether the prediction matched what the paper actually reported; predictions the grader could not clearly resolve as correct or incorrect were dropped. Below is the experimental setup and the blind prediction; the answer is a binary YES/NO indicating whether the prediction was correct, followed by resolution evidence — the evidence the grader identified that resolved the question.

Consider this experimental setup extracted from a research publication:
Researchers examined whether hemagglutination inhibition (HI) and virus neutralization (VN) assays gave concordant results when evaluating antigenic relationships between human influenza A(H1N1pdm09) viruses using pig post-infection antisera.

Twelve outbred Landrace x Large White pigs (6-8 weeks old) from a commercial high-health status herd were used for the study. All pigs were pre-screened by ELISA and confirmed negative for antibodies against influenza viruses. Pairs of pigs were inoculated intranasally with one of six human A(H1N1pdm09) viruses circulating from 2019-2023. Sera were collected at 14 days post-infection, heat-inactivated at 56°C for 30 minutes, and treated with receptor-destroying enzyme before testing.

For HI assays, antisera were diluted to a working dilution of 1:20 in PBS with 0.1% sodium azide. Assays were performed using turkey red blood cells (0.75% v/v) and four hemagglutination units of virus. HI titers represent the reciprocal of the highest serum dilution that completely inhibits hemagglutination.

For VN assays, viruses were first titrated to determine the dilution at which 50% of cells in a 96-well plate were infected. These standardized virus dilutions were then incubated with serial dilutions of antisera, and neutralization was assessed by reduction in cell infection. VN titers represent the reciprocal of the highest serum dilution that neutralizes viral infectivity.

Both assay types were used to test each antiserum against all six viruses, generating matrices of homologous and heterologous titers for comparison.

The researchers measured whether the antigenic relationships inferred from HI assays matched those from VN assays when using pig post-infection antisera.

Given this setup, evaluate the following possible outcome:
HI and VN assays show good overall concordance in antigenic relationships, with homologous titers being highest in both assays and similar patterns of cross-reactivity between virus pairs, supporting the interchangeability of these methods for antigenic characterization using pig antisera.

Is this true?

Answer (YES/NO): NO